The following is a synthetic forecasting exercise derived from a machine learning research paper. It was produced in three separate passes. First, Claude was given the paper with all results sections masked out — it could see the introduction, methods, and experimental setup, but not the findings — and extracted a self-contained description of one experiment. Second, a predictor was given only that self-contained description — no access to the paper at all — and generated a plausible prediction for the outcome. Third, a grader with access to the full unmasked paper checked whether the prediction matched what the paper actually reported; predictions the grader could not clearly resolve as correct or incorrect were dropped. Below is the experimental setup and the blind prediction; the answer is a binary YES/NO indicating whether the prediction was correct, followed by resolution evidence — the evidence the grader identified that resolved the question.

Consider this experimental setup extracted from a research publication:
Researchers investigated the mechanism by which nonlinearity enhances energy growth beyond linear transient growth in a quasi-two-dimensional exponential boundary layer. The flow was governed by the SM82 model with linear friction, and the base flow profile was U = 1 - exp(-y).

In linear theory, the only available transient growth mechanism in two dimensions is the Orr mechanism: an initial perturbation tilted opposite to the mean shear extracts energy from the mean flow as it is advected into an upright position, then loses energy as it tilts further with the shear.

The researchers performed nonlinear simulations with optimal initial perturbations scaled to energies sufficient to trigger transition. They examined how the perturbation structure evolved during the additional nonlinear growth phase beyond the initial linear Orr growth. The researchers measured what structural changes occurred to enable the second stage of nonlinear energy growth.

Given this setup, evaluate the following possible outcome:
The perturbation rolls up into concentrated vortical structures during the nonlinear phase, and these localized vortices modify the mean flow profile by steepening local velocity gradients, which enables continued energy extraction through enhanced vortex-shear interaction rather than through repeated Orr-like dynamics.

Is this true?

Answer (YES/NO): NO